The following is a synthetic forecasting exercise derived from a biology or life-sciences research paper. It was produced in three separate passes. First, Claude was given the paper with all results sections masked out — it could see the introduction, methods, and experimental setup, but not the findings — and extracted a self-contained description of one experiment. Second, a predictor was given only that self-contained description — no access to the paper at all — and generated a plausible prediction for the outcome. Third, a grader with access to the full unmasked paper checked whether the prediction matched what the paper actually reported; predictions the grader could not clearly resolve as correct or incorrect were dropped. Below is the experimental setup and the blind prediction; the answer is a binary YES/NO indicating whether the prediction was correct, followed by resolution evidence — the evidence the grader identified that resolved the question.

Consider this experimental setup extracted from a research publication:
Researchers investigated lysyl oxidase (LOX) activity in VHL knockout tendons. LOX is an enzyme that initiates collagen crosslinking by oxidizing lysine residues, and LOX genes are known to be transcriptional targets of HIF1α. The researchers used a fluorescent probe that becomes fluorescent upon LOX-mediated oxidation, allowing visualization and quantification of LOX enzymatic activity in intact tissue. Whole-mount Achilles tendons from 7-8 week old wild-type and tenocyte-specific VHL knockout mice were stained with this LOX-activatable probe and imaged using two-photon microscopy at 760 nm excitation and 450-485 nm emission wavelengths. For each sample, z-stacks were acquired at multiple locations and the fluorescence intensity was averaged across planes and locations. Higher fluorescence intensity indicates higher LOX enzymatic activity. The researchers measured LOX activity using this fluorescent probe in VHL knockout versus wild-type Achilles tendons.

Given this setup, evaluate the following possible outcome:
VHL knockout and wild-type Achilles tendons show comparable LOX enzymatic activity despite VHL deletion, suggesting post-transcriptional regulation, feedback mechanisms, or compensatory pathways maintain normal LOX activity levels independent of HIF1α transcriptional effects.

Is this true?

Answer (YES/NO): NO